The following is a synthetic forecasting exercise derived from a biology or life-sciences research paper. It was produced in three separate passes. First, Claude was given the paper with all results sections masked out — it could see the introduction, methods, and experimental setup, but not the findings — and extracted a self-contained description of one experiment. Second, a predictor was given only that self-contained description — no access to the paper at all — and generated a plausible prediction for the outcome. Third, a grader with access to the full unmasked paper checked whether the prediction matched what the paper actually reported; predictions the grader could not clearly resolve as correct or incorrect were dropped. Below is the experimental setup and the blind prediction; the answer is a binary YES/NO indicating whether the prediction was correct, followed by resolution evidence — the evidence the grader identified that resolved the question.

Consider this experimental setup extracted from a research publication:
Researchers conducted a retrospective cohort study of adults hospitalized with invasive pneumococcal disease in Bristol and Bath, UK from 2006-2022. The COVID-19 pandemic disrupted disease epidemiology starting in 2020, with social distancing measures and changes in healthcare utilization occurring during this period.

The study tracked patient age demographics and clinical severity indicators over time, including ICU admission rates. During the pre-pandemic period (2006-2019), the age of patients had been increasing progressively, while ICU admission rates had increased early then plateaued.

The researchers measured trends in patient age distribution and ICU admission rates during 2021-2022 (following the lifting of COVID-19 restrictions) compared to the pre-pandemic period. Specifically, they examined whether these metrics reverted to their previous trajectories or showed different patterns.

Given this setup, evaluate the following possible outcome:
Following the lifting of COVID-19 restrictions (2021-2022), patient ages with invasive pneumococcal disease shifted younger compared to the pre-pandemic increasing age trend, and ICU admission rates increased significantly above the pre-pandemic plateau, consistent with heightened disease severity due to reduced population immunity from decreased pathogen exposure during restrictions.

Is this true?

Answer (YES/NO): NO